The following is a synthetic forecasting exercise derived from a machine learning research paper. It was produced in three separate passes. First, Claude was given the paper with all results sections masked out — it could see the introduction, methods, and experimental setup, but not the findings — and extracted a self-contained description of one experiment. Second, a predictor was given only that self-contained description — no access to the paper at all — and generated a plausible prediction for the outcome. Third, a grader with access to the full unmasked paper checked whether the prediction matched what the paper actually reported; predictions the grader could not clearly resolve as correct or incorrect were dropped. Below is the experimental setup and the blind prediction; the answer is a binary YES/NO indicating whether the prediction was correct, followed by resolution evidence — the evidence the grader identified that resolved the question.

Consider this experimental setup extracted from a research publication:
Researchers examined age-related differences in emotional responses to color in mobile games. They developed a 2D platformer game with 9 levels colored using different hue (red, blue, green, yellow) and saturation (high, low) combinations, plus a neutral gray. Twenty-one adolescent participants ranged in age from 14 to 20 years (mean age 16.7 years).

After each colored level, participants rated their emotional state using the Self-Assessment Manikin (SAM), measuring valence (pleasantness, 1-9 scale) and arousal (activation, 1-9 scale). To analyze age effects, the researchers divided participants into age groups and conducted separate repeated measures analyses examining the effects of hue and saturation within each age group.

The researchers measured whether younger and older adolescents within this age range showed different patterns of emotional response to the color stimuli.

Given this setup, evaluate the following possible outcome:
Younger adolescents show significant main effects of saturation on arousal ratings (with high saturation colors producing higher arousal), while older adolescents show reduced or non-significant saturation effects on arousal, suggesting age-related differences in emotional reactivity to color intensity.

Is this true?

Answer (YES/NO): NO